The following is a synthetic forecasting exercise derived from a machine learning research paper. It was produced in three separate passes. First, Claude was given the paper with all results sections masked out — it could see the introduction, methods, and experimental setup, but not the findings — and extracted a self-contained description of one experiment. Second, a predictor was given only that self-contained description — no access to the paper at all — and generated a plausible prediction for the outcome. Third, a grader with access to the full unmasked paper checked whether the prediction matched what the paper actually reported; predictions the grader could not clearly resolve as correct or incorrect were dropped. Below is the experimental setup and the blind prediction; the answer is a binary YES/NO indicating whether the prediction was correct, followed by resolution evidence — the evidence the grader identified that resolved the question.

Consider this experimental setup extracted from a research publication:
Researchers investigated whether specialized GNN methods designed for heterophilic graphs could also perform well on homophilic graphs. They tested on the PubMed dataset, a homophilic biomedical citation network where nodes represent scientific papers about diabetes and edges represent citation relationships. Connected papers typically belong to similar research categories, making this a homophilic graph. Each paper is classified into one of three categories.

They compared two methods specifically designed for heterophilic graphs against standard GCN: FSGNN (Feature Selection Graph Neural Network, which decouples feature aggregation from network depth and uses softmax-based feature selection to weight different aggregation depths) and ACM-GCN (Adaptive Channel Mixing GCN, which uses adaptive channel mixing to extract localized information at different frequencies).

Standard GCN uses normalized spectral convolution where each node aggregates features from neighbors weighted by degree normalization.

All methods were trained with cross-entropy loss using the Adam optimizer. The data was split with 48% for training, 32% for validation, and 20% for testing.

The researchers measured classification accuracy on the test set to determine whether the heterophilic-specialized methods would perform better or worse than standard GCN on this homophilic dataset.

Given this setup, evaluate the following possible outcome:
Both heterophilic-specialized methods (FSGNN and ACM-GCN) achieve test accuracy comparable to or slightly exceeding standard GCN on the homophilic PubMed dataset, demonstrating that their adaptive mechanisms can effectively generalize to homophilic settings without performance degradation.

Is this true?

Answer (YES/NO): YES